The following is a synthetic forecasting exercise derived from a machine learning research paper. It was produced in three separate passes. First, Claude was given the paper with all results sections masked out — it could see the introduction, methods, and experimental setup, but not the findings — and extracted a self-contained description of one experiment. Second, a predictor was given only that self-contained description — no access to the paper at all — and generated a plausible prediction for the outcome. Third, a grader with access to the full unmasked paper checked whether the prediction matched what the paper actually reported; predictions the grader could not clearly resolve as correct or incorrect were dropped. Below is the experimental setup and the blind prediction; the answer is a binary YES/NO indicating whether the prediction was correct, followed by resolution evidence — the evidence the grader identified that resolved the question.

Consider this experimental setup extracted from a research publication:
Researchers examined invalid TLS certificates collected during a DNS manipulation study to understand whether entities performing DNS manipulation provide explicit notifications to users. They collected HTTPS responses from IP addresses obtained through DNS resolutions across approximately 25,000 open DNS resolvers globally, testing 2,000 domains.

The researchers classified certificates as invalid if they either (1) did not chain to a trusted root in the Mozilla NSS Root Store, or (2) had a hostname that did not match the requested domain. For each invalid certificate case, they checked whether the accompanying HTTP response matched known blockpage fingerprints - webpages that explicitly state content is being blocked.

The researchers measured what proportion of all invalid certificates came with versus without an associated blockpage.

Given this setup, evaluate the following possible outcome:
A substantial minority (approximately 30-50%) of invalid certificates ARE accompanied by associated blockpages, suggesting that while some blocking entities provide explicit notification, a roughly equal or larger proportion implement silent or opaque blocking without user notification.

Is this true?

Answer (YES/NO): NO